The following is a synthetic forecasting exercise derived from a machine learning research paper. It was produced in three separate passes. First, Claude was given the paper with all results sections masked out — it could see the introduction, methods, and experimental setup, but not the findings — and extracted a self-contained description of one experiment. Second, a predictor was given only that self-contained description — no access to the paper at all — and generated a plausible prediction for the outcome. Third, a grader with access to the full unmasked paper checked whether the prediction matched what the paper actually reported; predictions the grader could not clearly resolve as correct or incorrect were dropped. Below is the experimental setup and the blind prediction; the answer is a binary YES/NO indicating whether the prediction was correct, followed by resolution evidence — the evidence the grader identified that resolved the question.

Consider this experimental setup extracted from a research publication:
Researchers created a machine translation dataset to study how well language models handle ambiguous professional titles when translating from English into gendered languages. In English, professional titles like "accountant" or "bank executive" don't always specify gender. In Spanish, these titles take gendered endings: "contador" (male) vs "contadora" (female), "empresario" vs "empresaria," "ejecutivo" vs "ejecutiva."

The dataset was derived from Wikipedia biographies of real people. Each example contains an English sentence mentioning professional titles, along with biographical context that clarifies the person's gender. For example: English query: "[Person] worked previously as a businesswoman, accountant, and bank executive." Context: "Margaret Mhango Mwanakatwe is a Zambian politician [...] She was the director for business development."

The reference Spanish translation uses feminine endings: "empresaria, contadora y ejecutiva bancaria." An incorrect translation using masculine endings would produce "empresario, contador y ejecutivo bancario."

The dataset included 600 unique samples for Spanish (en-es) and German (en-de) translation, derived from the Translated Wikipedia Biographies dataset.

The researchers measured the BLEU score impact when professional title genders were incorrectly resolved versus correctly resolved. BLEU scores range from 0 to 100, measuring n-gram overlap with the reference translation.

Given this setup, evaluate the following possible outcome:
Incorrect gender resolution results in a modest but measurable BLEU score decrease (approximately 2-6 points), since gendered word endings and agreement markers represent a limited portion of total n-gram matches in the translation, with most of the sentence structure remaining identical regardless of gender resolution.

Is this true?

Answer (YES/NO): NO